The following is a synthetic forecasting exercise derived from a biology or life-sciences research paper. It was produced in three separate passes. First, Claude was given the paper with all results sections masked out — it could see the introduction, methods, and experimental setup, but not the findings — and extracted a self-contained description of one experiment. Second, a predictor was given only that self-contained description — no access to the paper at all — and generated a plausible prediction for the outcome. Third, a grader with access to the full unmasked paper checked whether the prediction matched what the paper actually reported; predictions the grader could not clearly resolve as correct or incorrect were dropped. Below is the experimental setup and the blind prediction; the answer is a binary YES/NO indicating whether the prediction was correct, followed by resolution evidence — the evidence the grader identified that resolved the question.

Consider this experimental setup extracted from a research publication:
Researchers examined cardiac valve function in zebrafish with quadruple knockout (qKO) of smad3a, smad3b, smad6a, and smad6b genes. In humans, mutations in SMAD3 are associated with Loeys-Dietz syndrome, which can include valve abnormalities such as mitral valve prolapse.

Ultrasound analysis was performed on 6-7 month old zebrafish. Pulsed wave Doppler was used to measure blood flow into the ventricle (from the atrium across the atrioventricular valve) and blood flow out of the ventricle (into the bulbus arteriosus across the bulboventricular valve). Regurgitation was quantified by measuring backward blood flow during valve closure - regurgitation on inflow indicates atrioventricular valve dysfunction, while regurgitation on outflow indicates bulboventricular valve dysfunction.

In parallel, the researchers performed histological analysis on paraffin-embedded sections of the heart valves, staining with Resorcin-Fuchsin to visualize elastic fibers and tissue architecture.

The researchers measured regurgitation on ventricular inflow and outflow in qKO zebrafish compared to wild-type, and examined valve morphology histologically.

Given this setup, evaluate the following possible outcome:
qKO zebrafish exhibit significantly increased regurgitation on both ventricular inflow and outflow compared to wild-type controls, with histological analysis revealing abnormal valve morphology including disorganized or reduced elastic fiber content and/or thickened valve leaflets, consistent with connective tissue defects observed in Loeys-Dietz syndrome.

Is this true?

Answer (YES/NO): NO